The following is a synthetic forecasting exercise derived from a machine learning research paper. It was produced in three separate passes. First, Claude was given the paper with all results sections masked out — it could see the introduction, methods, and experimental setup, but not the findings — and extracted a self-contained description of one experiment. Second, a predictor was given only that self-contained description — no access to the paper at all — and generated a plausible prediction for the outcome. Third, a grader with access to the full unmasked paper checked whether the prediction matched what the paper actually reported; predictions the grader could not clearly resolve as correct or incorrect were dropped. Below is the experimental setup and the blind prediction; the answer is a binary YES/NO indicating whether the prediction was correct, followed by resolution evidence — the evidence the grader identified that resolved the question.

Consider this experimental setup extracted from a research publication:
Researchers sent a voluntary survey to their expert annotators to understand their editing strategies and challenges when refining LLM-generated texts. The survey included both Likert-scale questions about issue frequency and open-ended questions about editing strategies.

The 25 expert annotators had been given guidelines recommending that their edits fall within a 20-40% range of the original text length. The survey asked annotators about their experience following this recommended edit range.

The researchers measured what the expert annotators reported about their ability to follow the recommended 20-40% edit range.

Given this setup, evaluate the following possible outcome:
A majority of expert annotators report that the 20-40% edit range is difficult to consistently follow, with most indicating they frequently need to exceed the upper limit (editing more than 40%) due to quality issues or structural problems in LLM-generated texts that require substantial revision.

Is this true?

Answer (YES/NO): YES